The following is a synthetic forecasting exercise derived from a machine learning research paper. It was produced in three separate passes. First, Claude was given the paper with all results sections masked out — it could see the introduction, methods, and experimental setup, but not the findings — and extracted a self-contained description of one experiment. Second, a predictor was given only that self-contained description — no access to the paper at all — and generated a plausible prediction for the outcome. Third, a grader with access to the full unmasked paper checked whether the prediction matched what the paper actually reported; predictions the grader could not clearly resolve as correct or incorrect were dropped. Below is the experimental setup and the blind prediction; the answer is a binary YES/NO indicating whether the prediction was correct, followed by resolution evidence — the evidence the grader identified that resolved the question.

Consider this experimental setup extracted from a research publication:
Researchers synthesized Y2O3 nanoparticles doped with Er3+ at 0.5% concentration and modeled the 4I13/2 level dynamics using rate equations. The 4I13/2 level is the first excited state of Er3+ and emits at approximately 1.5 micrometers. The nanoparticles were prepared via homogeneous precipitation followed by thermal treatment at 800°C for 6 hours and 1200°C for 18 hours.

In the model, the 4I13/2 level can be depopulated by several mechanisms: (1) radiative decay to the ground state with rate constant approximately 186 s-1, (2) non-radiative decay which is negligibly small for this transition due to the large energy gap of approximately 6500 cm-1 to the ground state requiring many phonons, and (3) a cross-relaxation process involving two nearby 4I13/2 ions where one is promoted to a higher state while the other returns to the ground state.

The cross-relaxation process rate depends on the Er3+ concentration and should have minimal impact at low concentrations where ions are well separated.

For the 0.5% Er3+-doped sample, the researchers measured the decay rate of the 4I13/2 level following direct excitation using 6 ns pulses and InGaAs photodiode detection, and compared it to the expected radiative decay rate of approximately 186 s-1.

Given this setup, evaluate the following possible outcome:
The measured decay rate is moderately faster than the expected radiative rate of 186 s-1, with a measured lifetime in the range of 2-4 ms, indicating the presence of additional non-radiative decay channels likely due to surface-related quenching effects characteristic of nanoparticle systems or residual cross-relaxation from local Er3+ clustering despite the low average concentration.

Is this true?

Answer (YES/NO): NO